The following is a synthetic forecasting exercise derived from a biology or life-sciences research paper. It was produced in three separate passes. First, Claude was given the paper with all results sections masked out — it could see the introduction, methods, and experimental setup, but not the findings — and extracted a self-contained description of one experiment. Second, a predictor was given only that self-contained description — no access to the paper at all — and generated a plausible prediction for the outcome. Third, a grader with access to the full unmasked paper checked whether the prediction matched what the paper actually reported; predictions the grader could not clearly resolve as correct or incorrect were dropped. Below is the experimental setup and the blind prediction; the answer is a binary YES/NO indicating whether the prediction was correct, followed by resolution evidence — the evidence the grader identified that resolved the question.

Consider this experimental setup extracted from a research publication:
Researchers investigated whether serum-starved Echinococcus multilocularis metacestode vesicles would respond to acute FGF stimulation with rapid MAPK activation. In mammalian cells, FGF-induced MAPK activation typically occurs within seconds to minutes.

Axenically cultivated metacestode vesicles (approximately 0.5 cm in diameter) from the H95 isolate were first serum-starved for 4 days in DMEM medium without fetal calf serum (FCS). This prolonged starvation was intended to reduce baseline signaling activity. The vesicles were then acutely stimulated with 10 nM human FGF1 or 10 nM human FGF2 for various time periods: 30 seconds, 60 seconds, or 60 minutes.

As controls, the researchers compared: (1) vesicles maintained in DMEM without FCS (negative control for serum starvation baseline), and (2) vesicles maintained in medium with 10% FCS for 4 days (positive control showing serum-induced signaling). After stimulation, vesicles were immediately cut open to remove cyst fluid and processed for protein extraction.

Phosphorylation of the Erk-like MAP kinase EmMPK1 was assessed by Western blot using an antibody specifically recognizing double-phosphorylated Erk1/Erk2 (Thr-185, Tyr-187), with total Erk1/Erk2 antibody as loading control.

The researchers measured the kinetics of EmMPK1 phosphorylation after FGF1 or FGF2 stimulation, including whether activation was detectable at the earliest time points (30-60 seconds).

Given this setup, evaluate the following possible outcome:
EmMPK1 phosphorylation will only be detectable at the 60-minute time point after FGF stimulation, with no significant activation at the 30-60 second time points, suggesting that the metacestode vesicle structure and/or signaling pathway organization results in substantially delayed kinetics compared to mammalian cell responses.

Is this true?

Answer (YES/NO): NO